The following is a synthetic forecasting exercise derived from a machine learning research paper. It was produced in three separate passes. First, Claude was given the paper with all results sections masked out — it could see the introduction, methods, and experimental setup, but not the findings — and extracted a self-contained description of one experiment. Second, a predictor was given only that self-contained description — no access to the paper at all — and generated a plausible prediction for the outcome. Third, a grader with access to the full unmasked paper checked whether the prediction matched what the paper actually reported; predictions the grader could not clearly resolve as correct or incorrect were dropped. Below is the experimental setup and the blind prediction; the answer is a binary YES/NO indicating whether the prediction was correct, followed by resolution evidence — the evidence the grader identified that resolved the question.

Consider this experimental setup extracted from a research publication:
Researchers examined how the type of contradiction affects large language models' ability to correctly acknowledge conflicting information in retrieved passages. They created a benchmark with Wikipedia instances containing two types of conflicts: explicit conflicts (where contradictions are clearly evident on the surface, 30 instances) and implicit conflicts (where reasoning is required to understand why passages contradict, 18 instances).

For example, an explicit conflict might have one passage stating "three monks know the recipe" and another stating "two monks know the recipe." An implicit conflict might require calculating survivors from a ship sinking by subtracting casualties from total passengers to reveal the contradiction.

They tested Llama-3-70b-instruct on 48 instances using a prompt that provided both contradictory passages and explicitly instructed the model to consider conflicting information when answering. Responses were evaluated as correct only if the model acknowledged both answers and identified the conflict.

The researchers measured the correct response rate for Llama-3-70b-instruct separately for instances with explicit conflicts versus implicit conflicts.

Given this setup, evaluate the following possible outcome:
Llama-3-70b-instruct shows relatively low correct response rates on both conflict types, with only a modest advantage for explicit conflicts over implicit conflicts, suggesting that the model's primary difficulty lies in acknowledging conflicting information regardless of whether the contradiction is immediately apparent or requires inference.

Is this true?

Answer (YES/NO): NO